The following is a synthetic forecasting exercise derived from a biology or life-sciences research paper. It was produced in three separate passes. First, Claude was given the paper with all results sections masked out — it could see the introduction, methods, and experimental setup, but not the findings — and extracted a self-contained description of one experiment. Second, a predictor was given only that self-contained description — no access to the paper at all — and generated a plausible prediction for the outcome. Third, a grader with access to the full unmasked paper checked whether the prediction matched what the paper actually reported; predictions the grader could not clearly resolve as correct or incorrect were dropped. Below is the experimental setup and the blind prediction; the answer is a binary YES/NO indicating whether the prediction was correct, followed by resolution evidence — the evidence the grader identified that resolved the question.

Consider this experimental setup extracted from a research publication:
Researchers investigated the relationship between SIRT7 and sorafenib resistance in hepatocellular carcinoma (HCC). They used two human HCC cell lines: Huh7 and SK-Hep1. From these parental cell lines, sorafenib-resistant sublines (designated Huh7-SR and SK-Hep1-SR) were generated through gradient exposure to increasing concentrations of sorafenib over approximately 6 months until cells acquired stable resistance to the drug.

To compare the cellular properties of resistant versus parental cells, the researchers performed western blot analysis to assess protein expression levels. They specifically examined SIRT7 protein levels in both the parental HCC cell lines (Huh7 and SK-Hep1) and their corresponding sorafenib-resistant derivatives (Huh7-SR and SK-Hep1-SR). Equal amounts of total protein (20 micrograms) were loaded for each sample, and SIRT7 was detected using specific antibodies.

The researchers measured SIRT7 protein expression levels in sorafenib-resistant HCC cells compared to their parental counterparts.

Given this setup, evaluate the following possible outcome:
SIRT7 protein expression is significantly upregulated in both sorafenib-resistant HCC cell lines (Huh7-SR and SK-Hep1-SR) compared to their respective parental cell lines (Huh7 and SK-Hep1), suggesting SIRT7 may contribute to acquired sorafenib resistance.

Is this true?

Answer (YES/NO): YES